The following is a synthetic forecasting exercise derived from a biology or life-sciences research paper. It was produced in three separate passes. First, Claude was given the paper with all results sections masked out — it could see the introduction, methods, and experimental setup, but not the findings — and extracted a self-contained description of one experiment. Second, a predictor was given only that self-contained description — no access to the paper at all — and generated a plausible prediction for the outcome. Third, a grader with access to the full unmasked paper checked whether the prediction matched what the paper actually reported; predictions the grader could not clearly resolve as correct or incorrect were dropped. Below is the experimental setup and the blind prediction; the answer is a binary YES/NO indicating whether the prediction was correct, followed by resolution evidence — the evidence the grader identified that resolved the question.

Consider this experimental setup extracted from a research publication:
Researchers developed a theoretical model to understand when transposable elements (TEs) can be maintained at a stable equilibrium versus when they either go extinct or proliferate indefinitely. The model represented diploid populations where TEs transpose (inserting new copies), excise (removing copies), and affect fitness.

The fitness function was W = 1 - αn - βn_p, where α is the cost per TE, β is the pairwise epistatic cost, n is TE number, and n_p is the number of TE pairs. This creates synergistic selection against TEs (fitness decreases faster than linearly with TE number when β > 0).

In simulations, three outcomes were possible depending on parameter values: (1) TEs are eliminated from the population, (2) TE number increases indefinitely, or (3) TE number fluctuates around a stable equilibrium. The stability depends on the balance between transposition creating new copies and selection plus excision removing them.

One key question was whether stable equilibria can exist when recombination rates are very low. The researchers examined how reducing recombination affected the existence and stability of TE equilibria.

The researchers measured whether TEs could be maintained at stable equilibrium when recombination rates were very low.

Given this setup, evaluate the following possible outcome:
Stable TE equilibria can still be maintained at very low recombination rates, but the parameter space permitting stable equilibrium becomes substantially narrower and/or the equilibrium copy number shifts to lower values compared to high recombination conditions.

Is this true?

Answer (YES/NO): NO